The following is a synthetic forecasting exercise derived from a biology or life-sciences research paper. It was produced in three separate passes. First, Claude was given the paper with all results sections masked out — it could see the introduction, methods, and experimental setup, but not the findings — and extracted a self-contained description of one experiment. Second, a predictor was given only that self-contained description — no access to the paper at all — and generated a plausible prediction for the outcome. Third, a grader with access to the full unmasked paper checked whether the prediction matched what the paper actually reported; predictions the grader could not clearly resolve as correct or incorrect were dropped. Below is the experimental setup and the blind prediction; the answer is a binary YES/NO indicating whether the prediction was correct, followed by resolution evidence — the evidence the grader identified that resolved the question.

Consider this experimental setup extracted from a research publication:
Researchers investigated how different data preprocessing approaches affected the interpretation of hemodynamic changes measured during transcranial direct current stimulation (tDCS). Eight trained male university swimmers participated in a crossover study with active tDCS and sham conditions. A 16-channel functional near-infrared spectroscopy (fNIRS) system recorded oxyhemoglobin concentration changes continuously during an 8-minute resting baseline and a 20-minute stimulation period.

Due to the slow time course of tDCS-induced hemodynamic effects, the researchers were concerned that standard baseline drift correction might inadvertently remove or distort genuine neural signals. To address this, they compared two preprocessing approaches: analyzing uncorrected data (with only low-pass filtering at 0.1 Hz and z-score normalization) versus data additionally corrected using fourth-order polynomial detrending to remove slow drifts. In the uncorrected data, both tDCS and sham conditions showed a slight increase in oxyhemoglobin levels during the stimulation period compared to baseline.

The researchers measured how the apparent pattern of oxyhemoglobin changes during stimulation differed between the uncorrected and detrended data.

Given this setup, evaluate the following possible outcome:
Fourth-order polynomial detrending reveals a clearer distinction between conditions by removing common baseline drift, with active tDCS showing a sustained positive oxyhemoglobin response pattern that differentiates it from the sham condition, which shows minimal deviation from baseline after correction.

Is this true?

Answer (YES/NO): NO